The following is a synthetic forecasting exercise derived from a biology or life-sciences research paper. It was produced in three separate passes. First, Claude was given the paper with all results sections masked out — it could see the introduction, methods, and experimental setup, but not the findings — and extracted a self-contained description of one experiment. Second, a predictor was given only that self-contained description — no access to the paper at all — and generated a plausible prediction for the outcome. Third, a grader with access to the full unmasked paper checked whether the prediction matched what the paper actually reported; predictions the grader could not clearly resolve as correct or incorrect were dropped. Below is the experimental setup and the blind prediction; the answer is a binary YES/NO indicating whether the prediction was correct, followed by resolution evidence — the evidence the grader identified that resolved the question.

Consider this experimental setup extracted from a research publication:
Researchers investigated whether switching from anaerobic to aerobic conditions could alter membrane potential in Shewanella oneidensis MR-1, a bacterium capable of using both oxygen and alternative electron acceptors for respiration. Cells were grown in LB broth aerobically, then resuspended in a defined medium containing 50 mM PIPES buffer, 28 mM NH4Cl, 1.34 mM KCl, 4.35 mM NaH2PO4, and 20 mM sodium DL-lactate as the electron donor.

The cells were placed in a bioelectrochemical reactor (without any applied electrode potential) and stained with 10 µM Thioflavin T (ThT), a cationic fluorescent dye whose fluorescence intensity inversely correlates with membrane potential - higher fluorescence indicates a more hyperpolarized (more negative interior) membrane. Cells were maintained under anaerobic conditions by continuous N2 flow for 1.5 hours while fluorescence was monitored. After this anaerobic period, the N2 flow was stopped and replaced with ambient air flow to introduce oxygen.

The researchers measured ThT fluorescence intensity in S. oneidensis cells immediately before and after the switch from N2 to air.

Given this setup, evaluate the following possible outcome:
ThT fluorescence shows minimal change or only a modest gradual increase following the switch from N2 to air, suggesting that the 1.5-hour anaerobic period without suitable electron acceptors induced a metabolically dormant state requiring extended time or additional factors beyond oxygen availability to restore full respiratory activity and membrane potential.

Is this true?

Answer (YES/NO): NO